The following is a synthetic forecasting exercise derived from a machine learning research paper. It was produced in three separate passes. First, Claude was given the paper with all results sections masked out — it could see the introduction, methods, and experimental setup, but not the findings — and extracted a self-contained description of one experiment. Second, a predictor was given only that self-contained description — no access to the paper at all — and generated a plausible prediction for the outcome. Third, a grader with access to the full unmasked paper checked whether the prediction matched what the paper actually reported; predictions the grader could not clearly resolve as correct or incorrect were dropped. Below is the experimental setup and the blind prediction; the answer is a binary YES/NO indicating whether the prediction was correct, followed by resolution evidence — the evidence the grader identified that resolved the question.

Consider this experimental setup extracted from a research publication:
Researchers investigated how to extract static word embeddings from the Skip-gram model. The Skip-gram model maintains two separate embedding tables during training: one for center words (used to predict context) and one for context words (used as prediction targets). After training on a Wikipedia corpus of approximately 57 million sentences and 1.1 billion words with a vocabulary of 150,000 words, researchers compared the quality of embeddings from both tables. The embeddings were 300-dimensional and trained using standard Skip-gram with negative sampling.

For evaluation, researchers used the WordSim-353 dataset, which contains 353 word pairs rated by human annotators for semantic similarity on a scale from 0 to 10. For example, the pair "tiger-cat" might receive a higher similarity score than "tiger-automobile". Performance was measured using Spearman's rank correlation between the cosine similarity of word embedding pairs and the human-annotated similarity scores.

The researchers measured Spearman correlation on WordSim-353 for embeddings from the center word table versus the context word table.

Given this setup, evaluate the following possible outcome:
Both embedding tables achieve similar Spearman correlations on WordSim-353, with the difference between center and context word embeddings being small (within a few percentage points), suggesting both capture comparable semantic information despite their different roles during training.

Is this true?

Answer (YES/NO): NO